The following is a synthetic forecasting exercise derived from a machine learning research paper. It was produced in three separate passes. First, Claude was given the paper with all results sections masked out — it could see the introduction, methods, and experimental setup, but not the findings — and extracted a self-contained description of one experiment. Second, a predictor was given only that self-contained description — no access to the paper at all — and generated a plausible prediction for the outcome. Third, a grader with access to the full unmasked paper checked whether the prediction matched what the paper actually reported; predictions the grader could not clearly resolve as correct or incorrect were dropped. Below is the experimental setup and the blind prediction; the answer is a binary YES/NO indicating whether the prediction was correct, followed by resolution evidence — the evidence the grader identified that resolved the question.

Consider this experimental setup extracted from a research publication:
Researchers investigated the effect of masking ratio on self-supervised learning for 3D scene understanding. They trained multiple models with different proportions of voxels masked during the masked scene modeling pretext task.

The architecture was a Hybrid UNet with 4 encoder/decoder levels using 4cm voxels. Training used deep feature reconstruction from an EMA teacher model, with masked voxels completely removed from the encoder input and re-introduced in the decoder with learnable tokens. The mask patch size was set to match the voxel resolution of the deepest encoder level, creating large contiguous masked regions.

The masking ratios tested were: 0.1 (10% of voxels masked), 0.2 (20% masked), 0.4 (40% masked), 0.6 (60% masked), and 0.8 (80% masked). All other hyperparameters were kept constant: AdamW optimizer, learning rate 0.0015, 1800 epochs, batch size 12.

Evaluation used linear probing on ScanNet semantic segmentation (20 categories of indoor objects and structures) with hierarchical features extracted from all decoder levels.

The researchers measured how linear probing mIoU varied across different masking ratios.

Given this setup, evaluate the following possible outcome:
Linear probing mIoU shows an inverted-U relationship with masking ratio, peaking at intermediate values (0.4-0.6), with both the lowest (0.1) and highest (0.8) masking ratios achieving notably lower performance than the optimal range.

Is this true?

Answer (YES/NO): YES